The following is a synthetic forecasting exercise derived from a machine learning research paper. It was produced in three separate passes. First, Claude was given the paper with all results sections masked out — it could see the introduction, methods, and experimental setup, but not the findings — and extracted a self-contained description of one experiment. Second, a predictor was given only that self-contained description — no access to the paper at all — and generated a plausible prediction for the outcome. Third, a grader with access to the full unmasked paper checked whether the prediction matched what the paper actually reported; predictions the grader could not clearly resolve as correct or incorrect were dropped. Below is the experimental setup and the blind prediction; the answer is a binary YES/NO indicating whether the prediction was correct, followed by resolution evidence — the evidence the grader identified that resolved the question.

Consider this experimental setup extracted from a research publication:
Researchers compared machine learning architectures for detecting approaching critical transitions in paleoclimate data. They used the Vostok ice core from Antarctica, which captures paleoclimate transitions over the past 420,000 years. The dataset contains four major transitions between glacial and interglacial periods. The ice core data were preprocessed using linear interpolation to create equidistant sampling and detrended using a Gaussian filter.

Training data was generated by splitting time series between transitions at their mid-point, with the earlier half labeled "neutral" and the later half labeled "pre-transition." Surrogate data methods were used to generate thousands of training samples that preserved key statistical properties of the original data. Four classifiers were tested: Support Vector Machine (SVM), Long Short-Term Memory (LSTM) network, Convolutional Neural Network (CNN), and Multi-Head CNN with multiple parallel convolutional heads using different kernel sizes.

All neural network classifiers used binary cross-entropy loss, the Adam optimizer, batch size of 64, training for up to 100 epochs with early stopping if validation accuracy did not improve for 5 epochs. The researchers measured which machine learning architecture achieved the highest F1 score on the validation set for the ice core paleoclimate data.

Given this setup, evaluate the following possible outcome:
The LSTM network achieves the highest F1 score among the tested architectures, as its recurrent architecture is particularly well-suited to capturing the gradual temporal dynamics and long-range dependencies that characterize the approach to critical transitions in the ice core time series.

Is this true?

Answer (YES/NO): NO